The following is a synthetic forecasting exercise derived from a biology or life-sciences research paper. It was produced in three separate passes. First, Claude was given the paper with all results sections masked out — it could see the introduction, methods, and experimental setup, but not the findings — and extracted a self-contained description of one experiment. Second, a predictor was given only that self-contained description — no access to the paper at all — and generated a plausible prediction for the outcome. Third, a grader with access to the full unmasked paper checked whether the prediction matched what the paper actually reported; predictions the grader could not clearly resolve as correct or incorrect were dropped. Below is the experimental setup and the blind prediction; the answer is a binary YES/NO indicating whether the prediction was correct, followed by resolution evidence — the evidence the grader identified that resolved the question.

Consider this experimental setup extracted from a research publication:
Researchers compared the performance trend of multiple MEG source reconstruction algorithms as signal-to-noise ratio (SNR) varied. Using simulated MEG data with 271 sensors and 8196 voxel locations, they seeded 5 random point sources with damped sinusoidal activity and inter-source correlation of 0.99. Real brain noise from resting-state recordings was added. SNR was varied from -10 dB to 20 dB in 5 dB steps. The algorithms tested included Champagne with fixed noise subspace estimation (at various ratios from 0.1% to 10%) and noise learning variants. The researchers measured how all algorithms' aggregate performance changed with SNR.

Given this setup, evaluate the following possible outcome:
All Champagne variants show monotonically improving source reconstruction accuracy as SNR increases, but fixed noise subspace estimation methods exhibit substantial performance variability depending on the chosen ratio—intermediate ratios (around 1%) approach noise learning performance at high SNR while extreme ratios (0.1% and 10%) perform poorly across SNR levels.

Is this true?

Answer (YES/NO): NO